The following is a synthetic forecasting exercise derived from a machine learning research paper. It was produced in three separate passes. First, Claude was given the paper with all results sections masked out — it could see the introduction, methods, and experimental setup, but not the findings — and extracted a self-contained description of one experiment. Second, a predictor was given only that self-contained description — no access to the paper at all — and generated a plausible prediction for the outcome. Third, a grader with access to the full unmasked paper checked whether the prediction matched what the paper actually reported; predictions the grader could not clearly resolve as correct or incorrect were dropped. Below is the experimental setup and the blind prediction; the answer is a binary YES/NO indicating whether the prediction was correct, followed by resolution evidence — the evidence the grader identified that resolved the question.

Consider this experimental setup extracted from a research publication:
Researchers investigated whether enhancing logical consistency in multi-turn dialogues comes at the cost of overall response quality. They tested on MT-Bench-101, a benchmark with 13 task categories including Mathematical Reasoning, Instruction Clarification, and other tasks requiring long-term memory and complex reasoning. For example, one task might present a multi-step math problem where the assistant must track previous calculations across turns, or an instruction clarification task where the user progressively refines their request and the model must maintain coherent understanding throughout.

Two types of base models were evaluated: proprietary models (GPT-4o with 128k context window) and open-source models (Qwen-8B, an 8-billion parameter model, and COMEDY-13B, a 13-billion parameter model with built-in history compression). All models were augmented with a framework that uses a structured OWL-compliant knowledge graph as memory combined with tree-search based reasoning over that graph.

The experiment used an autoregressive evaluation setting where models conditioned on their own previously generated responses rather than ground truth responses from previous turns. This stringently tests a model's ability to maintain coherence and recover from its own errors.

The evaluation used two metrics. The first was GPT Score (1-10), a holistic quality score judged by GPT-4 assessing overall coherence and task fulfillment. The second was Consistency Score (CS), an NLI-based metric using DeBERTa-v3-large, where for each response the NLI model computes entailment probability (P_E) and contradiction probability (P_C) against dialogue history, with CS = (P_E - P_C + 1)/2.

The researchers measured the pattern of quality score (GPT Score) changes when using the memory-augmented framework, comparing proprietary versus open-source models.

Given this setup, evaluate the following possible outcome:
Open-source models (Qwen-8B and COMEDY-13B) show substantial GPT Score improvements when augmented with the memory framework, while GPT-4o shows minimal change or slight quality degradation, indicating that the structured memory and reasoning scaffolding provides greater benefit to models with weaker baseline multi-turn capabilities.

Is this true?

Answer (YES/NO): NO